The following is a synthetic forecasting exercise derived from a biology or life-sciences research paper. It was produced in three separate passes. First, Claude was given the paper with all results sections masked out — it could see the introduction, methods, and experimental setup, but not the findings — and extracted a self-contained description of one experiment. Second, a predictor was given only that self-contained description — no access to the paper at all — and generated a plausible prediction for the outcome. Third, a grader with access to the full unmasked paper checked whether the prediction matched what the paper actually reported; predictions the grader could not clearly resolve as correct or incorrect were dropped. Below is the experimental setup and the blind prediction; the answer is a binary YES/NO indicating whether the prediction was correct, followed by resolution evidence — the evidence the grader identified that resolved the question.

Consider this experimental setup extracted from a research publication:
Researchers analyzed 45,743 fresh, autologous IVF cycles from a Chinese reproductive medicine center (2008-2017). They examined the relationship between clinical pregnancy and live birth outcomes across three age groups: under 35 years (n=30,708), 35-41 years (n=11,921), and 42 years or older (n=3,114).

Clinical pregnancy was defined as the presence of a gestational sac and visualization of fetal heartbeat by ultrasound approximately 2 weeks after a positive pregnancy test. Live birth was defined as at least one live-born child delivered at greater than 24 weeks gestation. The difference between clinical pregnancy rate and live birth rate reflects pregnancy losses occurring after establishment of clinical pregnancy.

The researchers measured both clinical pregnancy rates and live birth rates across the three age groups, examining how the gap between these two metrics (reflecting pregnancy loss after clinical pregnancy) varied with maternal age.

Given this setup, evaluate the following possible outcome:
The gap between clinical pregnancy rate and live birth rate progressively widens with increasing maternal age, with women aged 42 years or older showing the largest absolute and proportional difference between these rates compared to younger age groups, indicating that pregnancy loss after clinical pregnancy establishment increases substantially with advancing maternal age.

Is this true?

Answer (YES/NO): NO